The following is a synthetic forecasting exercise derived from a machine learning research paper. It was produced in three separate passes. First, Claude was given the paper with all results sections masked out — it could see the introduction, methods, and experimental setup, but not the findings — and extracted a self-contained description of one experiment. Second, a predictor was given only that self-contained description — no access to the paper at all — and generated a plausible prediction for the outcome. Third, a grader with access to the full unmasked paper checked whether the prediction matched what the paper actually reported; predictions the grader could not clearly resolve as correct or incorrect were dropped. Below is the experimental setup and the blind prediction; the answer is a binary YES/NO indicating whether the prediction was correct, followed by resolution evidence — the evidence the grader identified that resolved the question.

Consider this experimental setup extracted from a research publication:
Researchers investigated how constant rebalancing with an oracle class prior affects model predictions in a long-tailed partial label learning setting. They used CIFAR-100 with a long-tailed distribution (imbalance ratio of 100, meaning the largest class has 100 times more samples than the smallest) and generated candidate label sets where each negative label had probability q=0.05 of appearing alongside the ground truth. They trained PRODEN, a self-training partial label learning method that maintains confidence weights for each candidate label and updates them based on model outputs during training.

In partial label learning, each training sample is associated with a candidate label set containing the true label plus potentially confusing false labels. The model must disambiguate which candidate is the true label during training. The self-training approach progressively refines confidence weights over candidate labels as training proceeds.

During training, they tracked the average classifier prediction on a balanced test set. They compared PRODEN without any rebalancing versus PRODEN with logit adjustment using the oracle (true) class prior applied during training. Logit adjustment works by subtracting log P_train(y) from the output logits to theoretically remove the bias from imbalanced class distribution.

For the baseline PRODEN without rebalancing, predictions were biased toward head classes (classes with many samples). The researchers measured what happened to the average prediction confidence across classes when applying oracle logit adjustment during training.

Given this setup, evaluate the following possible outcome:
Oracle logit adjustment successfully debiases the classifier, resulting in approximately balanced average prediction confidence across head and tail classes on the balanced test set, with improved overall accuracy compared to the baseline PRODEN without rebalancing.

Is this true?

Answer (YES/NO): NO